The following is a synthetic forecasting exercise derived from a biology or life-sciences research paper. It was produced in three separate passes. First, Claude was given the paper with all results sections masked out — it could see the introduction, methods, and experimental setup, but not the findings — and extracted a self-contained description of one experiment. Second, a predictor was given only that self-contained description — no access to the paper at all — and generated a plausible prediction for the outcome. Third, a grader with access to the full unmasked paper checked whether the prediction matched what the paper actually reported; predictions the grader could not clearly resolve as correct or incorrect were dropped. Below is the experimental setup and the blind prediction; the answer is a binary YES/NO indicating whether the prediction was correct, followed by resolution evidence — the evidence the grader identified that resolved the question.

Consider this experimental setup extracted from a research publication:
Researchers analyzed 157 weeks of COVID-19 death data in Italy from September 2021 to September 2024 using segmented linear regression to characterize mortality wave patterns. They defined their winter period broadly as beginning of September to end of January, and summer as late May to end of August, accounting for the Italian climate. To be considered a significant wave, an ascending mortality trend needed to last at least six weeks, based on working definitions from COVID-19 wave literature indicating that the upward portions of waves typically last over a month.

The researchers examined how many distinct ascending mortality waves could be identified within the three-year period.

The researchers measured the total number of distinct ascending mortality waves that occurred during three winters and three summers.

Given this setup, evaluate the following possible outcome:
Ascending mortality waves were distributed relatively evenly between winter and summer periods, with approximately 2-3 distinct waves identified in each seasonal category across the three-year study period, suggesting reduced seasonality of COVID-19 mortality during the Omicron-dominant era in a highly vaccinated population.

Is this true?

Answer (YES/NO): YES